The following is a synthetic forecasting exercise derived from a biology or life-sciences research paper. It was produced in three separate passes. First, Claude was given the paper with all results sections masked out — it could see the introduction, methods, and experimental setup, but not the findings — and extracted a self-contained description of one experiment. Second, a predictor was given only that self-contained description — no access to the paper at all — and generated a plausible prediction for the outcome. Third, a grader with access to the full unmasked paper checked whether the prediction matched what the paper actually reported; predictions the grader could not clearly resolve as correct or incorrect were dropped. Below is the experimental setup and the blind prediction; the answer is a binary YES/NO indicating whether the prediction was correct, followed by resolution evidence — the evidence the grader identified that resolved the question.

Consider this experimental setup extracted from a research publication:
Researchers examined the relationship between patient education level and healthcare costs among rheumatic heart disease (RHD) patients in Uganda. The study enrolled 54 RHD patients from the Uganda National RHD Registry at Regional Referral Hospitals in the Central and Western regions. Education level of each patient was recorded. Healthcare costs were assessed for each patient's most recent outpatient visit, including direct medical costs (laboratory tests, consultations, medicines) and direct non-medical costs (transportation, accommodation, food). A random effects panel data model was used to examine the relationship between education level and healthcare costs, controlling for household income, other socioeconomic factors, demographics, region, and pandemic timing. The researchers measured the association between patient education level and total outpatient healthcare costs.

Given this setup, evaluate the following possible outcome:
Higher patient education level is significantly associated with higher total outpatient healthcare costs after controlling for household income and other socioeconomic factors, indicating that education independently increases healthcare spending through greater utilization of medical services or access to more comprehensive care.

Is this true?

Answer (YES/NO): NO